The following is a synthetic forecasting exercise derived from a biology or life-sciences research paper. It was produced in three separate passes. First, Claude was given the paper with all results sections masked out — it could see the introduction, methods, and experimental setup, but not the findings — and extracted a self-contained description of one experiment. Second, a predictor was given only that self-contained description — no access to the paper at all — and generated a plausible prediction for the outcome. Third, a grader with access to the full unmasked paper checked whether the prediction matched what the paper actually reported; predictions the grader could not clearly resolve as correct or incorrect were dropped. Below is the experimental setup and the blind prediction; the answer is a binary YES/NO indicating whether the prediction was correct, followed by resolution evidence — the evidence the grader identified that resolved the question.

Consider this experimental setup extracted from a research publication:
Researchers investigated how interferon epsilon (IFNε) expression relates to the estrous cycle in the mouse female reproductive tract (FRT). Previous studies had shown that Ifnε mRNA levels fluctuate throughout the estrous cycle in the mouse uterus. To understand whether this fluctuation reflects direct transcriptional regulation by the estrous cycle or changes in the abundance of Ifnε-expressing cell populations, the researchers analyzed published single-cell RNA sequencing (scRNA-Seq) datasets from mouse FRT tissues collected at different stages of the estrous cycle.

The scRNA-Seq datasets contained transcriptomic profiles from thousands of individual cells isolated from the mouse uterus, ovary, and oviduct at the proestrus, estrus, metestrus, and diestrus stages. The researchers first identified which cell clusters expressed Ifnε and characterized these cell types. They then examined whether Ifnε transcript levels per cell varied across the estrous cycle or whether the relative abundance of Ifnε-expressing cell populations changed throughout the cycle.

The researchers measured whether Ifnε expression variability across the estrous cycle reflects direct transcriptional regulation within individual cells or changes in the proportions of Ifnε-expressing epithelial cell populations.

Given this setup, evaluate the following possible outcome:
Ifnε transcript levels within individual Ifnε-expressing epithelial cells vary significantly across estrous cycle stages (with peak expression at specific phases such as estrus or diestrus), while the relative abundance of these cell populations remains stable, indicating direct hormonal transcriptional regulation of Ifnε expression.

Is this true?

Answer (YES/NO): NO